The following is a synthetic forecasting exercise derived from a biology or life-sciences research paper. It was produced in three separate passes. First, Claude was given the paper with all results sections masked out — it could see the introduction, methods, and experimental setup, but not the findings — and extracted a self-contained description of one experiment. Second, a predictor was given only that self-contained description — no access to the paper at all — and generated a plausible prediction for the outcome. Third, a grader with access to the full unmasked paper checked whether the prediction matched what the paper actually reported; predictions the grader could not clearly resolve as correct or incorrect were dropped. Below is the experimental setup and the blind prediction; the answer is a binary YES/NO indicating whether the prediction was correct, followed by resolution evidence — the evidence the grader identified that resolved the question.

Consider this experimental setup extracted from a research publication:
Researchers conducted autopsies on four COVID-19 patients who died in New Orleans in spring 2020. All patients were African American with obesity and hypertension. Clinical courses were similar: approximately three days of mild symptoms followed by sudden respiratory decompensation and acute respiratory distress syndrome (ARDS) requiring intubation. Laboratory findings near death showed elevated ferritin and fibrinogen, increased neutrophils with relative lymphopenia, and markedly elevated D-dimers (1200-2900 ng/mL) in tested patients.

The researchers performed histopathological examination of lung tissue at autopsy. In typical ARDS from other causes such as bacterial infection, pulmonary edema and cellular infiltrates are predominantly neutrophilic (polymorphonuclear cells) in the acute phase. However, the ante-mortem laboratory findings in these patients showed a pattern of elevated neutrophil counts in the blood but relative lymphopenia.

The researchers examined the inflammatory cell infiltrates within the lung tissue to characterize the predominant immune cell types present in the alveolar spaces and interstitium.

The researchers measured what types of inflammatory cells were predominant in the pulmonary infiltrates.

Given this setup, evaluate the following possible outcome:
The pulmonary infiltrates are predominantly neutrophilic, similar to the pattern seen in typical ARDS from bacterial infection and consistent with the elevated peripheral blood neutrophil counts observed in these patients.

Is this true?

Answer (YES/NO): NO